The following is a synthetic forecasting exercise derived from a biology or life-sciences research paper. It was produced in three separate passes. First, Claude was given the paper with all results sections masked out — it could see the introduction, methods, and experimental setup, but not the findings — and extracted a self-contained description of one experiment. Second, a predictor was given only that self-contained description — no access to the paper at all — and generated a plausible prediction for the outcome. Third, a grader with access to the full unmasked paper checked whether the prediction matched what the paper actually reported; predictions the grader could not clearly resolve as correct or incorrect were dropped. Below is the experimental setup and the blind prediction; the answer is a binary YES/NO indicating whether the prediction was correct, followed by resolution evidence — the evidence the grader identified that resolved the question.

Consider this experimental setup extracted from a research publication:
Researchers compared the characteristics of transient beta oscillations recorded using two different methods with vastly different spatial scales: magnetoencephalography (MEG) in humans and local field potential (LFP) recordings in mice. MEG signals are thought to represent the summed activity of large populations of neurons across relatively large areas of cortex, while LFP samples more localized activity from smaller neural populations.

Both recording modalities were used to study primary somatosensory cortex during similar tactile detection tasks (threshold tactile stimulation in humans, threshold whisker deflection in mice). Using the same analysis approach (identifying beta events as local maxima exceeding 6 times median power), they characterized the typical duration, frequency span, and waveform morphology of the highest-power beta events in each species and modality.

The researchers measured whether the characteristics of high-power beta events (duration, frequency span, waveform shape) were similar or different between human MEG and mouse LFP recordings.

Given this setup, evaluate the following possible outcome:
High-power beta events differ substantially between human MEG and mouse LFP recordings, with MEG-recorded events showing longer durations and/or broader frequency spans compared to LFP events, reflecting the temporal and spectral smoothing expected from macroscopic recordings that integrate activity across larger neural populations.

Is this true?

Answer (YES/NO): NO